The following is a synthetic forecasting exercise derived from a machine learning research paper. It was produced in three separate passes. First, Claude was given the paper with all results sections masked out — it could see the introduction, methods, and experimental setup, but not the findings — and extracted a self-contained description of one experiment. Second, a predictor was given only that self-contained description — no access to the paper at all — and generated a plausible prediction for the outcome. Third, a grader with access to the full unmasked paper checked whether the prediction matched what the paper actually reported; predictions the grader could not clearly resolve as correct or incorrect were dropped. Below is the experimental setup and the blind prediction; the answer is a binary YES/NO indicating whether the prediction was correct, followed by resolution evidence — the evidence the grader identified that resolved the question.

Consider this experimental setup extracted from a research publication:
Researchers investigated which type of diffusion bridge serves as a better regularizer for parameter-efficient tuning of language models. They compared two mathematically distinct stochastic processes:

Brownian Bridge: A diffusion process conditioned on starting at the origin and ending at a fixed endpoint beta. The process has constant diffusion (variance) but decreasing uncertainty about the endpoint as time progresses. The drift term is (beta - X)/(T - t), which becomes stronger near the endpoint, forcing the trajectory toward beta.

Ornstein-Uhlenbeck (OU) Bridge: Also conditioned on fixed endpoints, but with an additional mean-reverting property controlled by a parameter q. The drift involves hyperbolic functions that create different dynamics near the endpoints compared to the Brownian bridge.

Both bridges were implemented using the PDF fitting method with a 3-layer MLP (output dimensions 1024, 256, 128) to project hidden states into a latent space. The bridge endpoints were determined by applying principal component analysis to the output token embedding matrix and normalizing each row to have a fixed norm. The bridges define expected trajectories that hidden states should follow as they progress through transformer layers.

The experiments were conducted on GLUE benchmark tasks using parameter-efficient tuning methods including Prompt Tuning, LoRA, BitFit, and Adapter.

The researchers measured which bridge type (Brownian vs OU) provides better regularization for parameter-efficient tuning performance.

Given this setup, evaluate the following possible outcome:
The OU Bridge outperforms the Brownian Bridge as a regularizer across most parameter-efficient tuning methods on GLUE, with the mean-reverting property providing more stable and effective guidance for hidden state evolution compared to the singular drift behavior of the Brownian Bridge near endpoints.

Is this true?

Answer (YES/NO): NO